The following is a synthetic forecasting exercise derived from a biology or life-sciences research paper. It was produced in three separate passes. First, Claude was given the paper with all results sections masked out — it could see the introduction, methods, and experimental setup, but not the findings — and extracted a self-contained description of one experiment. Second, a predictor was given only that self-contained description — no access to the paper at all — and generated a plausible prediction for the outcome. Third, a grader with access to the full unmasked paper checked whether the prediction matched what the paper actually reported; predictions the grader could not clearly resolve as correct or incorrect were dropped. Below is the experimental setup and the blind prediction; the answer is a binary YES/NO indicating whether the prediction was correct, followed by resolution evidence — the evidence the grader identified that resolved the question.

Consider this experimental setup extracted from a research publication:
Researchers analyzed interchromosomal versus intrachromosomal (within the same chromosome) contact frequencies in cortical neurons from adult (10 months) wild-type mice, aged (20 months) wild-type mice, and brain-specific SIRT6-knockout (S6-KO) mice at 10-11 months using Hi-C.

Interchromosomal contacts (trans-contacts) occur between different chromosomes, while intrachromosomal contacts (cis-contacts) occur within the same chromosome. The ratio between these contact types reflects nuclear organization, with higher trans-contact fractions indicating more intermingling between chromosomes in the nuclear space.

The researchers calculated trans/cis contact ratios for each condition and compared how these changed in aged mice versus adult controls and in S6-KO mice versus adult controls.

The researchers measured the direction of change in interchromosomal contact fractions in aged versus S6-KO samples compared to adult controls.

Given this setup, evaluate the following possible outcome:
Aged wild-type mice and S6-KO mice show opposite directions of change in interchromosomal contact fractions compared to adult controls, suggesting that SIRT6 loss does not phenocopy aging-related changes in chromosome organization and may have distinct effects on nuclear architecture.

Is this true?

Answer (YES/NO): NO